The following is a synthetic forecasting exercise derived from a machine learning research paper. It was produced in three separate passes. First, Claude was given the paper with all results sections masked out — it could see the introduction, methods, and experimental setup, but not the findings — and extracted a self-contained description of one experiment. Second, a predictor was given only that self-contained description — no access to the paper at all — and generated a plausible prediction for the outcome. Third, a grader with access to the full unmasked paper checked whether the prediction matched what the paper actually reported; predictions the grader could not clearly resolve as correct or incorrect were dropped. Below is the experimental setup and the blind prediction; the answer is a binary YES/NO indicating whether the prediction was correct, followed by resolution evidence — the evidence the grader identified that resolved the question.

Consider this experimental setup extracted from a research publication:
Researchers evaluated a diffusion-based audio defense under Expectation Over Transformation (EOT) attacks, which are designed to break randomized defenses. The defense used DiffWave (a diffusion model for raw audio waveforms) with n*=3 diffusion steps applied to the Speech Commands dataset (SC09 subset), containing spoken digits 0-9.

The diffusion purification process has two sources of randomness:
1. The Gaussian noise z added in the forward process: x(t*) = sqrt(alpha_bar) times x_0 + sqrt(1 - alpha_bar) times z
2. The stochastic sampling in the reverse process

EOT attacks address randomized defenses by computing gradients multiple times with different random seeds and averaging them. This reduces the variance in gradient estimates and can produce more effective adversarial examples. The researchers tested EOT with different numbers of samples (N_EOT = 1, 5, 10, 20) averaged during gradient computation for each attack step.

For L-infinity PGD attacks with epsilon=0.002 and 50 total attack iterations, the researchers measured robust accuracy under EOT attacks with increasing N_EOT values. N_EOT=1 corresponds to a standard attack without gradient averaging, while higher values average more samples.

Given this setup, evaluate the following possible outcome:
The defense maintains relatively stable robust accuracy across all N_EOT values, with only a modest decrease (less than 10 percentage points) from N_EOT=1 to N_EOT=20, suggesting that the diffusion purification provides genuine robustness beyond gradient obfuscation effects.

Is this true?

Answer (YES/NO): YES